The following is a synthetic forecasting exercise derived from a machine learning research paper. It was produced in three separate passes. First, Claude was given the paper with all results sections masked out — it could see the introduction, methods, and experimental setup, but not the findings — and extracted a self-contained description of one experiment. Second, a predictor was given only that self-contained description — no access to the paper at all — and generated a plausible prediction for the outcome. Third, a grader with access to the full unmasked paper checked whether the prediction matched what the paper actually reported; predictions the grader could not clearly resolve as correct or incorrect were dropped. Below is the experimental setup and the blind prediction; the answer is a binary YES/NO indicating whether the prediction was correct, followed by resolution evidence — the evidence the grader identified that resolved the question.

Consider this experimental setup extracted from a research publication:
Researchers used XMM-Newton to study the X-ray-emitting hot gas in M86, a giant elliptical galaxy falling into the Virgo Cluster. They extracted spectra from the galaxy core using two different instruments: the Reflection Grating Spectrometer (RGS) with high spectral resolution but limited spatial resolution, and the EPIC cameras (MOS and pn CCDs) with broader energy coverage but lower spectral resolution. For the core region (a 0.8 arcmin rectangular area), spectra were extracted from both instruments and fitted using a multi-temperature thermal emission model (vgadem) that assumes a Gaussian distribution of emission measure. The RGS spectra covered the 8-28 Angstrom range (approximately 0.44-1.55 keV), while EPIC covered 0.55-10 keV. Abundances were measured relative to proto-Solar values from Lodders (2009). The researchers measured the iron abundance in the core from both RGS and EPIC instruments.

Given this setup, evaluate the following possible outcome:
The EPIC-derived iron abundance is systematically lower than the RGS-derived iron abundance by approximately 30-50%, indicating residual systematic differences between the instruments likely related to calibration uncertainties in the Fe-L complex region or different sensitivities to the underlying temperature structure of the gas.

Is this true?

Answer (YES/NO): NO